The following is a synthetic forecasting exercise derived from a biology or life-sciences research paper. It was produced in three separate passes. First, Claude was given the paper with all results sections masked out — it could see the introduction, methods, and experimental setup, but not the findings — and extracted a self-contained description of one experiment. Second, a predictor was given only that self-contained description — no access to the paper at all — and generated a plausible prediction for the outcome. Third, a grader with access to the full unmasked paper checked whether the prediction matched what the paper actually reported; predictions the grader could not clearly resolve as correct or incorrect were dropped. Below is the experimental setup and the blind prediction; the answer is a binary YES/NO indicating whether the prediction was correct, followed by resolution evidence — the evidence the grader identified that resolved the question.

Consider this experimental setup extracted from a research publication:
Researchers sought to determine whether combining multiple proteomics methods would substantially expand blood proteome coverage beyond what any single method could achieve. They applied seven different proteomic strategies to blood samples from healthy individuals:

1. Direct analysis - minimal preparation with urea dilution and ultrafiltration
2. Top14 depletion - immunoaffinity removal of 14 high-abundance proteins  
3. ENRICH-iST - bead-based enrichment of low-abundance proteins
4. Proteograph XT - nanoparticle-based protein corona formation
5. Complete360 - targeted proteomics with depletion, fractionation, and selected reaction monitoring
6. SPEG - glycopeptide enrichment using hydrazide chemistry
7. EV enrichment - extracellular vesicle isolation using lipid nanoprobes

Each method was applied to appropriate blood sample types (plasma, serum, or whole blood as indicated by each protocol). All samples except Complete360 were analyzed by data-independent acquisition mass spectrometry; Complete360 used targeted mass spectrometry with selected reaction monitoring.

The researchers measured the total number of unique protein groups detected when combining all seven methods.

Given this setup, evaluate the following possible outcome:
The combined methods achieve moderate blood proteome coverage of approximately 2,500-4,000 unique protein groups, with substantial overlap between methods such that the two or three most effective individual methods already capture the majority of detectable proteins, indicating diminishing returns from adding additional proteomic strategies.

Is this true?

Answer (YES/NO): NO